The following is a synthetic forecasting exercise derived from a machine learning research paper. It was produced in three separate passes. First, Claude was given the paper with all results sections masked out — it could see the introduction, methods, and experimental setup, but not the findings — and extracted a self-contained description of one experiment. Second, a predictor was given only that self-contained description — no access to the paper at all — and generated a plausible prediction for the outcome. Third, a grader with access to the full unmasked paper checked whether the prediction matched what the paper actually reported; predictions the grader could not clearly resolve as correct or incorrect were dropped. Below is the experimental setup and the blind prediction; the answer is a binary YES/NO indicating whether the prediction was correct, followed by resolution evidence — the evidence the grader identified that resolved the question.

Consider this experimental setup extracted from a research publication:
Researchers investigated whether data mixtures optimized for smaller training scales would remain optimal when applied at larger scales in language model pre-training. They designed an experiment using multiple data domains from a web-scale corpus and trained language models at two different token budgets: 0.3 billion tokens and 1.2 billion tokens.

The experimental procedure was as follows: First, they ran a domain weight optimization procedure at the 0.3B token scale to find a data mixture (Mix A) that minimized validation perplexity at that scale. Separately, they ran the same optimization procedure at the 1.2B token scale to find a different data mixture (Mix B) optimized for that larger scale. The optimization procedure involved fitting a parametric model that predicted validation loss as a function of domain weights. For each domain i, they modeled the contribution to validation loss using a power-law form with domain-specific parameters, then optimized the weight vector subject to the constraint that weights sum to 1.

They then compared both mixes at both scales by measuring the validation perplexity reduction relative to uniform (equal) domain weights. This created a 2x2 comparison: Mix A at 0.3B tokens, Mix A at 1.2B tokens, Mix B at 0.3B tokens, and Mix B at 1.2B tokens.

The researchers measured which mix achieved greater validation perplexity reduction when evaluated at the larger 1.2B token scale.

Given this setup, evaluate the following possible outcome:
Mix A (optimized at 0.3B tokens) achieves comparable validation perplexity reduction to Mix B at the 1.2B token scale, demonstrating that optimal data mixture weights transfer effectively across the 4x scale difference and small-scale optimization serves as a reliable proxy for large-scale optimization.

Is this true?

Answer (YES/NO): NO